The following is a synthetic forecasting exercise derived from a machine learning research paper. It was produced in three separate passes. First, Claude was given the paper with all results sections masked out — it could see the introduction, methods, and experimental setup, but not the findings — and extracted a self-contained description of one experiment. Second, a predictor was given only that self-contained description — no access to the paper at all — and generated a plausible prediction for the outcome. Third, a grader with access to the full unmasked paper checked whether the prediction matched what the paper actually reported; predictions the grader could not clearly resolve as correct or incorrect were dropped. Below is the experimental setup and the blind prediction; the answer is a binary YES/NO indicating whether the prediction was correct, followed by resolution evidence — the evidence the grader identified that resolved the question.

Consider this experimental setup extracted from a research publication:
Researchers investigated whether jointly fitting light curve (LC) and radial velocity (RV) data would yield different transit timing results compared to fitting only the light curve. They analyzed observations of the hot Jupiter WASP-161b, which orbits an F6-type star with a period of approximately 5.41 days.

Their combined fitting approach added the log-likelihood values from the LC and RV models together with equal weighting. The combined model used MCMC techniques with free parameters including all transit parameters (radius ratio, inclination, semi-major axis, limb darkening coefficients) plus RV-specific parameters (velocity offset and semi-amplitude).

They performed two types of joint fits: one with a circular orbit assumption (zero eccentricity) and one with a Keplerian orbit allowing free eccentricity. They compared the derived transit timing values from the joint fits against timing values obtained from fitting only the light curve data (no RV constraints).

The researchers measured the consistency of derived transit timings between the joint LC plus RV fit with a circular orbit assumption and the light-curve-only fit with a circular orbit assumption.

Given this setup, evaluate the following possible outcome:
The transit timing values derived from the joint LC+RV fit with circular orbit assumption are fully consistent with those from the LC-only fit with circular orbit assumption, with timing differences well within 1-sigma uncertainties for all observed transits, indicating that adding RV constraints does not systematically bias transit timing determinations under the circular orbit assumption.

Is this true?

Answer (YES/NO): YES